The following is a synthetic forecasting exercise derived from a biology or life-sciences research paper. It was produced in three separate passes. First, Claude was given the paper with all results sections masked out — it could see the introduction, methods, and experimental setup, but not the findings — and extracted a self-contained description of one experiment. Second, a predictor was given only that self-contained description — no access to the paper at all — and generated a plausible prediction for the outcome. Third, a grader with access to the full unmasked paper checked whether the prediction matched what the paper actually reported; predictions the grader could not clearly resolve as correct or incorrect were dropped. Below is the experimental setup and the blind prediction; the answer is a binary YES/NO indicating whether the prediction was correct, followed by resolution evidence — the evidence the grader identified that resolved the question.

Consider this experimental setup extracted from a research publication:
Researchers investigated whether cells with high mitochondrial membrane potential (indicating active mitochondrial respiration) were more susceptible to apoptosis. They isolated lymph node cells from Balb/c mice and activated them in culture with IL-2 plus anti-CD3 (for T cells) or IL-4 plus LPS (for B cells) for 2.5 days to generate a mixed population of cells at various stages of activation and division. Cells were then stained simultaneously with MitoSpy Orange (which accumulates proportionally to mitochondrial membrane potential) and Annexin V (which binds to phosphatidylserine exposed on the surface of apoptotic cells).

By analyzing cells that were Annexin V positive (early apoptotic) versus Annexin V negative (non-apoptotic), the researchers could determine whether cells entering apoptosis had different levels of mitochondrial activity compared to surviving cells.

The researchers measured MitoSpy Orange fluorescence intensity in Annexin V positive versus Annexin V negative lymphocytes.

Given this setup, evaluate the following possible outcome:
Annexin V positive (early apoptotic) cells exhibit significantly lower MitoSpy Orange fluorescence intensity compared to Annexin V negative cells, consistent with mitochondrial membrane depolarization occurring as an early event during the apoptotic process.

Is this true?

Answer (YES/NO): NO